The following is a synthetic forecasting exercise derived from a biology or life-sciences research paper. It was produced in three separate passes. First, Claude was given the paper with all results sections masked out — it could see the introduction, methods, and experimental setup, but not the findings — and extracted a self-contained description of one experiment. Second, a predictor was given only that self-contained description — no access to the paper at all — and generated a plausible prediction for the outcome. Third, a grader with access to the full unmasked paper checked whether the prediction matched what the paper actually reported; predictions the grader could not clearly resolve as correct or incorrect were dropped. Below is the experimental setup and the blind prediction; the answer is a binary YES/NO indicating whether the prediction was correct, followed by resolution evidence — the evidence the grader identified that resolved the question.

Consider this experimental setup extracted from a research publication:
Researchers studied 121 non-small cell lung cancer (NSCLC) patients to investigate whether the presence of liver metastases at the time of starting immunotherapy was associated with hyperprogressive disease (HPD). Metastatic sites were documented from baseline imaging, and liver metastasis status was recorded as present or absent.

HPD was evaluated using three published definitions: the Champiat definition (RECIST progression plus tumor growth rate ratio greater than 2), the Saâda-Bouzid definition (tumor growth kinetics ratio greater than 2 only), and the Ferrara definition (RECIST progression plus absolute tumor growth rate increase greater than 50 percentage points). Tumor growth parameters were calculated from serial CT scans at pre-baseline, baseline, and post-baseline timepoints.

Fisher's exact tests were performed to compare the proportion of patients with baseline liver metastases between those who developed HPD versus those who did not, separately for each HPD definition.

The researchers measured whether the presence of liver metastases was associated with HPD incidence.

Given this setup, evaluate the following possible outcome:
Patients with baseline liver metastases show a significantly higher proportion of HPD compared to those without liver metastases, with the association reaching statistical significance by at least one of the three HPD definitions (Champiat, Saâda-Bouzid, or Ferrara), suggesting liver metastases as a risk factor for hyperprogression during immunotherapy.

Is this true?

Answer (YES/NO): YES